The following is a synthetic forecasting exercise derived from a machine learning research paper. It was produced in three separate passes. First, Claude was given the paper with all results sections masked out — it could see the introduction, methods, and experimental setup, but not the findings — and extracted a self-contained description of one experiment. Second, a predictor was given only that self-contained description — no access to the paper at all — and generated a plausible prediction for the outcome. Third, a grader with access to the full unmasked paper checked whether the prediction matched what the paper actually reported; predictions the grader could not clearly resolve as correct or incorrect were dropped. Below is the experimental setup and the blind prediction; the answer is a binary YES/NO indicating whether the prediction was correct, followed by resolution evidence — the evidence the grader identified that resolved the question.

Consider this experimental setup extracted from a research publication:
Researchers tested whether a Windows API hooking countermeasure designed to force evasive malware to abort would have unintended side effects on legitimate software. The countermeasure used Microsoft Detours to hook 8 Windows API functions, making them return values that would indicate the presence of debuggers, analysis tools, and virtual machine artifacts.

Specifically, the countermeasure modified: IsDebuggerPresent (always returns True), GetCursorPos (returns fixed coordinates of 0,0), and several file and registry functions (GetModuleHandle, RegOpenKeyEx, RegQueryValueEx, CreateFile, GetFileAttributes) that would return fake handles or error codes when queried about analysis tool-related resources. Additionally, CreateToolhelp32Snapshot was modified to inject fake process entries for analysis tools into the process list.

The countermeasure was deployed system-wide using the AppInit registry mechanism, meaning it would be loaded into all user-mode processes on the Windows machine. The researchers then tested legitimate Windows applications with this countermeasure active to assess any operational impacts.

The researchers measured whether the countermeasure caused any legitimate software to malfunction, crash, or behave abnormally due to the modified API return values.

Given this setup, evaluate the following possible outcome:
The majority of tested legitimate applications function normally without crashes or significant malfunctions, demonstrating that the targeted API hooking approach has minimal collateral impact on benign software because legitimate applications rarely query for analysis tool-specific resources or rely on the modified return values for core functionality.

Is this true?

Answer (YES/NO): YES